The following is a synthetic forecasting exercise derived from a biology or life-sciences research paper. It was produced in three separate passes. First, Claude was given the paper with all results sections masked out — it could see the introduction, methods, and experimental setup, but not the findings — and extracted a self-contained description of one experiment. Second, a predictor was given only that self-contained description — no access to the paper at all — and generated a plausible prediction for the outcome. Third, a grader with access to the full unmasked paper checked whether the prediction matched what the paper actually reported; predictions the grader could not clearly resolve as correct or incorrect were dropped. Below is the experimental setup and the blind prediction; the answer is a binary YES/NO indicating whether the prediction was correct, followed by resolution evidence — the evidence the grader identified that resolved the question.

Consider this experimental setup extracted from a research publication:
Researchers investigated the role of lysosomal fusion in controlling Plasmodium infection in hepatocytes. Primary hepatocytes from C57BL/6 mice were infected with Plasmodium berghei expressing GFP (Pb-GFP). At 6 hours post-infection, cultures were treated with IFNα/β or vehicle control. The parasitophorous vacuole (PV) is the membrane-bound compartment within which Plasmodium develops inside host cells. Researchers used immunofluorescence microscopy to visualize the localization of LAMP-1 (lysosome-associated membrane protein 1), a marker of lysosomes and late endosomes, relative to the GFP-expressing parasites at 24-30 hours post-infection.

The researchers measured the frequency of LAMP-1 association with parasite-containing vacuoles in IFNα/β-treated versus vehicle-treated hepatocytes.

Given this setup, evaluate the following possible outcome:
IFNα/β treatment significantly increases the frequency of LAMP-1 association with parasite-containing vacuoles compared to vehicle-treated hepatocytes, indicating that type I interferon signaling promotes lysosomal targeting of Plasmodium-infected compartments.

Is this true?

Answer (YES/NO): YES